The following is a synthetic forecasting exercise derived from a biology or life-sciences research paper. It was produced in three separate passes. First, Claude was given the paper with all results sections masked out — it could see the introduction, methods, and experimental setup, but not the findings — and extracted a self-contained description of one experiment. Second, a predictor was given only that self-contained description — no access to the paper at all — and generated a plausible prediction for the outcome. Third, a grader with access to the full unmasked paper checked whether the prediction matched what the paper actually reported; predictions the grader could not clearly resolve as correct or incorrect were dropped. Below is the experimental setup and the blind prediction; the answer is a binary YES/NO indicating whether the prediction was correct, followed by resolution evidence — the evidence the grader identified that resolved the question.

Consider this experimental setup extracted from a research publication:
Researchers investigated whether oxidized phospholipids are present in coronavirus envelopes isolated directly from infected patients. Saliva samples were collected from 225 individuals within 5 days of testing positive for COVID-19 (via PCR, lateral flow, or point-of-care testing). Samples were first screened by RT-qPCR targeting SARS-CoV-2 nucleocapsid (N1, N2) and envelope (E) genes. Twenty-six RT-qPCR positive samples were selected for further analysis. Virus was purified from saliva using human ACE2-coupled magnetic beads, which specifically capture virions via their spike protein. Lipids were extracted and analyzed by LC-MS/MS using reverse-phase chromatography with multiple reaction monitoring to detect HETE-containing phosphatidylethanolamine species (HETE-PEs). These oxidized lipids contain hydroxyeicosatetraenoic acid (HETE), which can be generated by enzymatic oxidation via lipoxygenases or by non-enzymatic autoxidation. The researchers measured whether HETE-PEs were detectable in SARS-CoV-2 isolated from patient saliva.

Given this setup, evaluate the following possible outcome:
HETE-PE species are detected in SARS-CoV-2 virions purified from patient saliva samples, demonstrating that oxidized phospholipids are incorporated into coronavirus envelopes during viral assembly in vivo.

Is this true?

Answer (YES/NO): YES